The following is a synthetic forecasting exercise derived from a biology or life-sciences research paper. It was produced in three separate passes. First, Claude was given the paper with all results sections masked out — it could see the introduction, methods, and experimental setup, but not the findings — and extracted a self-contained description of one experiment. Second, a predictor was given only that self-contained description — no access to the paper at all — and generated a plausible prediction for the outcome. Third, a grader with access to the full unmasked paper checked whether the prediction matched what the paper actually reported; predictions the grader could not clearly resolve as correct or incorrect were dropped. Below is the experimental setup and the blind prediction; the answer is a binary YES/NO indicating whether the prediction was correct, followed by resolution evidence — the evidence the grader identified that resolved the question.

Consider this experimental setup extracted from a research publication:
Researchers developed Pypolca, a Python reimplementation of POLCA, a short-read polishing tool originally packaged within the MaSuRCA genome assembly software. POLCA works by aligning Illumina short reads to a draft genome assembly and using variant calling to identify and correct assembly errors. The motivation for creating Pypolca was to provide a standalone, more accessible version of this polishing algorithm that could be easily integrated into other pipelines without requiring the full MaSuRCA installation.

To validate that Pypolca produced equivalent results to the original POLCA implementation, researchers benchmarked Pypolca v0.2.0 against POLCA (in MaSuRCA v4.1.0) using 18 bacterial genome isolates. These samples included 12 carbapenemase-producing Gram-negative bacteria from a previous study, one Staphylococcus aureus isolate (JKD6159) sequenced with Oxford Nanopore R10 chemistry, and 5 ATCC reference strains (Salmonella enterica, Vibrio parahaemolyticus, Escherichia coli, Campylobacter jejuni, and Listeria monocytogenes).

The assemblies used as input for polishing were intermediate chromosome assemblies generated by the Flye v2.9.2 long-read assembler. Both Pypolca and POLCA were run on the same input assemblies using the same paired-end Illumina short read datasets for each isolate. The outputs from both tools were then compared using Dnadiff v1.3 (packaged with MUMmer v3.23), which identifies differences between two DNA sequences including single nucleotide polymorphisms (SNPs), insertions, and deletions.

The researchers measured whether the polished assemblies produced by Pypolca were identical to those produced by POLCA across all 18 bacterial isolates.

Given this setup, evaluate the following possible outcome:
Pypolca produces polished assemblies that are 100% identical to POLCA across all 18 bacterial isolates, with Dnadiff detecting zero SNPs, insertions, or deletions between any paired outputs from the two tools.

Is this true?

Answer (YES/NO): NO